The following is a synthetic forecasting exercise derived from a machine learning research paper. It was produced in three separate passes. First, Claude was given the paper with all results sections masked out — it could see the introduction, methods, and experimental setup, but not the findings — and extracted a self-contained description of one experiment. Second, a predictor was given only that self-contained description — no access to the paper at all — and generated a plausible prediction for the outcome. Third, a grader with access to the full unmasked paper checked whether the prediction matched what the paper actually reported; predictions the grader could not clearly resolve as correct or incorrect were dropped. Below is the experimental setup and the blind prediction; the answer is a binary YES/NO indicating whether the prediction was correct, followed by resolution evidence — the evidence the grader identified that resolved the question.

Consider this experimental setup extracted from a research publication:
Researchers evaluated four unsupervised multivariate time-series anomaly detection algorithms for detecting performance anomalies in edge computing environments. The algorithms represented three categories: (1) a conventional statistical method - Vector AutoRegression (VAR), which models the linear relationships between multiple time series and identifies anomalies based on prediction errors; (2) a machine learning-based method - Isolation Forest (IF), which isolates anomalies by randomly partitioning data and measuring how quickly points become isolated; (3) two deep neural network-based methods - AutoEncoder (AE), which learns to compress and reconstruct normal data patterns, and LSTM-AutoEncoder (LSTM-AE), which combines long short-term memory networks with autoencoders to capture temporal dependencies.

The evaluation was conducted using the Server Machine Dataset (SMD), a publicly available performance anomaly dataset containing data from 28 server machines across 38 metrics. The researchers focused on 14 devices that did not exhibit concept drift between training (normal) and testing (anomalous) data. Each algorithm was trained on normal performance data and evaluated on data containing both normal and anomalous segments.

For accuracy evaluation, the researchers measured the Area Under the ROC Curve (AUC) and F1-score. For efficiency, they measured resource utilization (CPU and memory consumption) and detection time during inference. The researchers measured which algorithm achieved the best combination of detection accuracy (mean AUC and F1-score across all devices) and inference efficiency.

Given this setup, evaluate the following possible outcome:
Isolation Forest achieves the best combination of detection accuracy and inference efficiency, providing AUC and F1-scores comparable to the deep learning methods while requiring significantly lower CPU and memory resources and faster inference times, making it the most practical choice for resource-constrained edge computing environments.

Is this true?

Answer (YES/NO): NO